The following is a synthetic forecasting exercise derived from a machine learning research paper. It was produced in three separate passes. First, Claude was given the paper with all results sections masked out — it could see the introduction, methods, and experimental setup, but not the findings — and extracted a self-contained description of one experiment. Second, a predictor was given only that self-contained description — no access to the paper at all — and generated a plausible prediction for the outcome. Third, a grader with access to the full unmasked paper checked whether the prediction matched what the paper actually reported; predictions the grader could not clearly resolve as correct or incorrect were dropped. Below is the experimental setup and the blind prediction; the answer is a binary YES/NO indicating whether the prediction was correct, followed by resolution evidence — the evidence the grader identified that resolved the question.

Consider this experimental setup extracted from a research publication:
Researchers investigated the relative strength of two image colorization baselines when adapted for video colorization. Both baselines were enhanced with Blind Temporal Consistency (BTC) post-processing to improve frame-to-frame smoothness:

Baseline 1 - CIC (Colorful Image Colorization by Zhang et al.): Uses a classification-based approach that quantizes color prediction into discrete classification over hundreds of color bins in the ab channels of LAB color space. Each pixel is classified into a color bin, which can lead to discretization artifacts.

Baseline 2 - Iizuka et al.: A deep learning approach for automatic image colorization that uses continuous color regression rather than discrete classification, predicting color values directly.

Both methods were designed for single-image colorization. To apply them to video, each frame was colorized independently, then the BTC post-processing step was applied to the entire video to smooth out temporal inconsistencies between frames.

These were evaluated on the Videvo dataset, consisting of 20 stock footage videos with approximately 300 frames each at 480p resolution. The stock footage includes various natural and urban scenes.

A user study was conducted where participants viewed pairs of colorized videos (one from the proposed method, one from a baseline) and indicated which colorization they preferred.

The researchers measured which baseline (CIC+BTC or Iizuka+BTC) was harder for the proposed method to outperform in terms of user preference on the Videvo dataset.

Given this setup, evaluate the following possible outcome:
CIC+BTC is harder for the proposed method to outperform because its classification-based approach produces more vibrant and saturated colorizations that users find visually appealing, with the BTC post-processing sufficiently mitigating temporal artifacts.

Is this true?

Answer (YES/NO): NO